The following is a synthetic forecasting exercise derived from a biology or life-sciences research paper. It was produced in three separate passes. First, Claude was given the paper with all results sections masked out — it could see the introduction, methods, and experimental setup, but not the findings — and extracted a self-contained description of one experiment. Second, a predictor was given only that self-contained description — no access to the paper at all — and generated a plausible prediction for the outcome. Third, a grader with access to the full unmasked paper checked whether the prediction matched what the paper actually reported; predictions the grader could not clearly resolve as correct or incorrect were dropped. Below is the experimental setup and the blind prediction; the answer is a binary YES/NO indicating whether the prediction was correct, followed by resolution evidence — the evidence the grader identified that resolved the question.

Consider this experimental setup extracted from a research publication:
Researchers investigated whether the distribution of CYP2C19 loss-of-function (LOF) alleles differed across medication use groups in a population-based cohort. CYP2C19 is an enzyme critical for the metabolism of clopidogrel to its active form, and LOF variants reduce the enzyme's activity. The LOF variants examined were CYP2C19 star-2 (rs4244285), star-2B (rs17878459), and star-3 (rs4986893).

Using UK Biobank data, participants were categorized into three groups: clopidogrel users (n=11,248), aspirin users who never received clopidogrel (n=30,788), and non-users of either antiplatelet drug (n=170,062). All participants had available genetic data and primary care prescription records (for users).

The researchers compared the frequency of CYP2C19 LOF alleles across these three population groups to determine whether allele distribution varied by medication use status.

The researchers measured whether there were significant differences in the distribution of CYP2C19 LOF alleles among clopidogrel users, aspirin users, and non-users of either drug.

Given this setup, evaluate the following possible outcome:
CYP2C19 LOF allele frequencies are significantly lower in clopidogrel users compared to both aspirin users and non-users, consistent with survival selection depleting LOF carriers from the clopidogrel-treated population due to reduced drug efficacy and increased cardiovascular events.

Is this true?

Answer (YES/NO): NO